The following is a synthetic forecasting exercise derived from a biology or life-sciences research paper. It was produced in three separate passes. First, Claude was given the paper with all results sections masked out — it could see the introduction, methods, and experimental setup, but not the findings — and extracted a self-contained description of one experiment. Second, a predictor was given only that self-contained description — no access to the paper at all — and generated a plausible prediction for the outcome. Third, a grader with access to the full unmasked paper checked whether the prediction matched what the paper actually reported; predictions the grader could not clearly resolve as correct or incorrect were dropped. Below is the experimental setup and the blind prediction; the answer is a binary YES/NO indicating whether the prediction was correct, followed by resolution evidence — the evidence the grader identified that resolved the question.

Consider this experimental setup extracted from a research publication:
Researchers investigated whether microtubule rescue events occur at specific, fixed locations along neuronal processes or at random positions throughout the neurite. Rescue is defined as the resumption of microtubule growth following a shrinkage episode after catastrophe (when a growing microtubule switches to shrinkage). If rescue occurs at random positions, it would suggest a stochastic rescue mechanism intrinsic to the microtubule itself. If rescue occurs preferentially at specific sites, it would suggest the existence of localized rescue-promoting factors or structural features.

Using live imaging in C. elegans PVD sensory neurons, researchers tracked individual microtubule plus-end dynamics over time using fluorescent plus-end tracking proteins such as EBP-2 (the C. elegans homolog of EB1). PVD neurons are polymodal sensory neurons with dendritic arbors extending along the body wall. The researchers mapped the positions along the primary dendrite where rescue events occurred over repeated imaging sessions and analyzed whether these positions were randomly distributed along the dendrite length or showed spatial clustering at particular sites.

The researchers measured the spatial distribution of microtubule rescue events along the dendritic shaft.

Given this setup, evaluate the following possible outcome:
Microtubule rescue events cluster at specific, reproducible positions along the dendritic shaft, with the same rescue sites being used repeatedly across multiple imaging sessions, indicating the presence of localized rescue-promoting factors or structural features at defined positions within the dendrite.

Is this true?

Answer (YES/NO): YES